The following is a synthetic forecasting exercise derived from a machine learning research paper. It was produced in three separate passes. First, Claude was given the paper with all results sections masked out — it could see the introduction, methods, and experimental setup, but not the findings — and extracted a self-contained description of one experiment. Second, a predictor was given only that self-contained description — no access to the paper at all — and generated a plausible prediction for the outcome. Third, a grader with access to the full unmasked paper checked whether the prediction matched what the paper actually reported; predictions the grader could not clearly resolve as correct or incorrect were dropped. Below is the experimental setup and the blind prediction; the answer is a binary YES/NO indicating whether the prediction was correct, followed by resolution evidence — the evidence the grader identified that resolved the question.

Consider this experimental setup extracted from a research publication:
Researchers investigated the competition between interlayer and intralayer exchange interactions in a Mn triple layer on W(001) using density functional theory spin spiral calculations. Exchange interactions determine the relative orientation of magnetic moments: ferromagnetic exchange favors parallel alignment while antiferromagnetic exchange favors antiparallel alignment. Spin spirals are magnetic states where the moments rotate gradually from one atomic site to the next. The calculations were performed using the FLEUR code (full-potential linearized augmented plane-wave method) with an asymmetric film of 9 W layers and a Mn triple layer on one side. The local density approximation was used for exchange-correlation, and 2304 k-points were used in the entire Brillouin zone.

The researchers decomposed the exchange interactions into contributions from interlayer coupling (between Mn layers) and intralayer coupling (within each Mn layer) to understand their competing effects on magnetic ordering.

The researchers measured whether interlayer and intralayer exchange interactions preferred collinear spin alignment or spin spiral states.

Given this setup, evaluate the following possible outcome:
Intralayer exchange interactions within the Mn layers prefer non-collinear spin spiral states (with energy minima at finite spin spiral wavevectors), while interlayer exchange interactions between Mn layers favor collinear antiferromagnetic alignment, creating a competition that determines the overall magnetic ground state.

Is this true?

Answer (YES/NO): YES